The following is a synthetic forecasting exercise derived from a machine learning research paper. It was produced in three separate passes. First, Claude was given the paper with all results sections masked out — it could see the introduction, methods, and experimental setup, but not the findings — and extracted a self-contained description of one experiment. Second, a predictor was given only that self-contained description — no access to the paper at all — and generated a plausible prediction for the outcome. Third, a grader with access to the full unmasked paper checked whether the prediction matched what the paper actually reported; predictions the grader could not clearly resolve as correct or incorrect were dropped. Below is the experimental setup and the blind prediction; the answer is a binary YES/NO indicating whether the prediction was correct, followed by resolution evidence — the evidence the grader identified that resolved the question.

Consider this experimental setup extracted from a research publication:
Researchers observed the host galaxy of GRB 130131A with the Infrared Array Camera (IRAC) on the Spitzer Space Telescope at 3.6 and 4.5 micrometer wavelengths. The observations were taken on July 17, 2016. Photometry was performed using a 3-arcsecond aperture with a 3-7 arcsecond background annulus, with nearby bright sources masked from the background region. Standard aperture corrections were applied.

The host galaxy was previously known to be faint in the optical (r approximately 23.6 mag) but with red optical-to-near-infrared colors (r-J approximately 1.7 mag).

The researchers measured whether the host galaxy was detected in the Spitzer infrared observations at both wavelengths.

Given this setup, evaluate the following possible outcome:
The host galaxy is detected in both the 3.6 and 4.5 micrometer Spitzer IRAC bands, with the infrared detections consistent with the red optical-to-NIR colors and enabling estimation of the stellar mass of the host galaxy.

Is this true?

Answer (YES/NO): YES